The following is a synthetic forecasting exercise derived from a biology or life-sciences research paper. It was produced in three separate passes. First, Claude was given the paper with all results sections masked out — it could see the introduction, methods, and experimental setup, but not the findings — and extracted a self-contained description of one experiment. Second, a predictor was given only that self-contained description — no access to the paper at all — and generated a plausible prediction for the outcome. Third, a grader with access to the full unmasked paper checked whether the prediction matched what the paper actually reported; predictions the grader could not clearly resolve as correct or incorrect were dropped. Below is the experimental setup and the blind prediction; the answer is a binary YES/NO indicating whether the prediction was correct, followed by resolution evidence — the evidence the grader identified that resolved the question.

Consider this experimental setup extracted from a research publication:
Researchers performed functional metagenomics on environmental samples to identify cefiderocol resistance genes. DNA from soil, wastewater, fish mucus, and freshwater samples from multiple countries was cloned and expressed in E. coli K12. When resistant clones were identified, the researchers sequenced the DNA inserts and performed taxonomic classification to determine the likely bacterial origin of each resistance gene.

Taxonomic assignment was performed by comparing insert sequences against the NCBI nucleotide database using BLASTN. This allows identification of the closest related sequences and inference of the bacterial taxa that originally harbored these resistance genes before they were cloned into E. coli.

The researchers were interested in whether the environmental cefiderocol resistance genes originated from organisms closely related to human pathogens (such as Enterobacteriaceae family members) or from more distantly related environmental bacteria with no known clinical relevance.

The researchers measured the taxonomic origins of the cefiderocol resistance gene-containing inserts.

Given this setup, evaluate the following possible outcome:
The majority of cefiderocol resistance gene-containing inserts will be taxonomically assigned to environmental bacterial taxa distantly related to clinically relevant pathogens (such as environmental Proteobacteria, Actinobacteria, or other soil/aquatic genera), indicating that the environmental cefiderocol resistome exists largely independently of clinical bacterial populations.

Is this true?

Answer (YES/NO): NO